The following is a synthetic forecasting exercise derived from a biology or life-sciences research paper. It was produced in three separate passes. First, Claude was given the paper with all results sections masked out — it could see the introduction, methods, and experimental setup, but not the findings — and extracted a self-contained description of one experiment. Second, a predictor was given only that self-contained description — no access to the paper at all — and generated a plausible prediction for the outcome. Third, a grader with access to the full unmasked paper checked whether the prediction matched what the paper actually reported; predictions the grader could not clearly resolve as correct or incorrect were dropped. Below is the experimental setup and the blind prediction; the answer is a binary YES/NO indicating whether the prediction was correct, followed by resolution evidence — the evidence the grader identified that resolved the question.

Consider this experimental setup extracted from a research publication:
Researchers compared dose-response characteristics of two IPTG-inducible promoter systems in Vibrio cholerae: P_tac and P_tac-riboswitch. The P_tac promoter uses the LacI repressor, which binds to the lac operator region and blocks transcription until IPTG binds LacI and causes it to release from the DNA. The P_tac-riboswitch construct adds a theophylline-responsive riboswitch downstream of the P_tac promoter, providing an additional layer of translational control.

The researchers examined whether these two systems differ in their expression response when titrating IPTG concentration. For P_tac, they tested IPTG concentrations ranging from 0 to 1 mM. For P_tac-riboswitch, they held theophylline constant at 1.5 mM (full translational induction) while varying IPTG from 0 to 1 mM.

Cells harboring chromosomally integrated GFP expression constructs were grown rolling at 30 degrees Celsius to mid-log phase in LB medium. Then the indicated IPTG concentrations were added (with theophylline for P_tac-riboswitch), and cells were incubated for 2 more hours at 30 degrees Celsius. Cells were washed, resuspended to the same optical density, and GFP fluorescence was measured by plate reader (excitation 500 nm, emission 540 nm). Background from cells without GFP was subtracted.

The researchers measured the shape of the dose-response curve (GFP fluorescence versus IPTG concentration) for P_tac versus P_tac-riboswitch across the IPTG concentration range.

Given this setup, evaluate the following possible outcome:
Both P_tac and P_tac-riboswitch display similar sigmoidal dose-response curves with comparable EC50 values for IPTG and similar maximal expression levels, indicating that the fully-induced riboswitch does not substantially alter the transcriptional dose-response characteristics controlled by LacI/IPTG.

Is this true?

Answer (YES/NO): NO